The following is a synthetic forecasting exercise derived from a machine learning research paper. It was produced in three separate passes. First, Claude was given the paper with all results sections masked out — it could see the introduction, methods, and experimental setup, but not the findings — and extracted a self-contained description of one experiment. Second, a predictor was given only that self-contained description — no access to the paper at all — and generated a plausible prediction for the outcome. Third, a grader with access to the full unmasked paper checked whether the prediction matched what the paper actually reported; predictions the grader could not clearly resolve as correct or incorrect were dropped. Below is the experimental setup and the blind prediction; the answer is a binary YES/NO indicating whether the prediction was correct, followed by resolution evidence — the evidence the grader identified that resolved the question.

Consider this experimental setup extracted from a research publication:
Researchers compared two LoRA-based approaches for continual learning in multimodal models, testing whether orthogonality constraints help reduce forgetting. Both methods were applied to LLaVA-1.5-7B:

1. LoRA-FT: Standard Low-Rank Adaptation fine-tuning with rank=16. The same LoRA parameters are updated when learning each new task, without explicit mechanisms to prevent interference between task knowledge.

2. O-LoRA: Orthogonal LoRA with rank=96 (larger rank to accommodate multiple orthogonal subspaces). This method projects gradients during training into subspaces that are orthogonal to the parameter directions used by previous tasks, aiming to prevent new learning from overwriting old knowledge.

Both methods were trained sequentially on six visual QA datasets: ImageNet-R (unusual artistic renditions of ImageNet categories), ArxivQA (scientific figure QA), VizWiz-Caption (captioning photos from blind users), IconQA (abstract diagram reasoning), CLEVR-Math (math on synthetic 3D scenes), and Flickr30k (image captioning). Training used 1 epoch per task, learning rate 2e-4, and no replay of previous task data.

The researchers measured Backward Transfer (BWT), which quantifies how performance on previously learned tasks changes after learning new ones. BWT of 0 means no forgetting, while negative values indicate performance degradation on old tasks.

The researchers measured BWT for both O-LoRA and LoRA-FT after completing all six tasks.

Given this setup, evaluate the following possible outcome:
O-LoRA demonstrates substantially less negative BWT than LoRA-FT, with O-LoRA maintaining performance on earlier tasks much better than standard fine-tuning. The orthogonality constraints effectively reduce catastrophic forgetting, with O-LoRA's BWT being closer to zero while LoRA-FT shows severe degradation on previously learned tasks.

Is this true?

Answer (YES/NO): NO